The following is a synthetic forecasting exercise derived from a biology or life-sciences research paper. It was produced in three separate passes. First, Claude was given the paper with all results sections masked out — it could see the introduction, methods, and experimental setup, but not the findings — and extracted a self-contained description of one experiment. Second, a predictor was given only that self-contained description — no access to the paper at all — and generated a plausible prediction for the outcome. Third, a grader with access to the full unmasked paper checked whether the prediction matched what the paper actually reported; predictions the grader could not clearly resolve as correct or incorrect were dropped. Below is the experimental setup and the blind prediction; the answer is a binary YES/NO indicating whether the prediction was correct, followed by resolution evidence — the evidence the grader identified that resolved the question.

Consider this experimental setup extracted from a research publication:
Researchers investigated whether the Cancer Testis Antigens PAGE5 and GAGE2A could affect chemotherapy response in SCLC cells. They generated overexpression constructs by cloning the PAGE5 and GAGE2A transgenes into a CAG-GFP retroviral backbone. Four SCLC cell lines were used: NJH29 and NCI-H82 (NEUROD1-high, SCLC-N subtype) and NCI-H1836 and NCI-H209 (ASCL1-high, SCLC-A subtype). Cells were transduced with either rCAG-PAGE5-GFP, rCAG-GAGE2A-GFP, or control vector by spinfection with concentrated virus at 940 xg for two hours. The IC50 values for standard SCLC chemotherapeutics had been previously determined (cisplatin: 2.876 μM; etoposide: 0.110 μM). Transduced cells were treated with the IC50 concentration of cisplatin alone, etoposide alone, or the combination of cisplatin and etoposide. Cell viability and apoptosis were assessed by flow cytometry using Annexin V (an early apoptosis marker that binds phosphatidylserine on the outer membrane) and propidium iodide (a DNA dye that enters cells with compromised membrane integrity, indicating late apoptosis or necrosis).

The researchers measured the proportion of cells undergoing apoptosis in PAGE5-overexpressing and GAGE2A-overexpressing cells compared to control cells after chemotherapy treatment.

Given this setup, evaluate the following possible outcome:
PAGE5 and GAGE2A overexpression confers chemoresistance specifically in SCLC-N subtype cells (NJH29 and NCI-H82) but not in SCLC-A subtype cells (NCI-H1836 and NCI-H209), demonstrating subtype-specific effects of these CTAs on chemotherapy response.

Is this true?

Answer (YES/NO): NO